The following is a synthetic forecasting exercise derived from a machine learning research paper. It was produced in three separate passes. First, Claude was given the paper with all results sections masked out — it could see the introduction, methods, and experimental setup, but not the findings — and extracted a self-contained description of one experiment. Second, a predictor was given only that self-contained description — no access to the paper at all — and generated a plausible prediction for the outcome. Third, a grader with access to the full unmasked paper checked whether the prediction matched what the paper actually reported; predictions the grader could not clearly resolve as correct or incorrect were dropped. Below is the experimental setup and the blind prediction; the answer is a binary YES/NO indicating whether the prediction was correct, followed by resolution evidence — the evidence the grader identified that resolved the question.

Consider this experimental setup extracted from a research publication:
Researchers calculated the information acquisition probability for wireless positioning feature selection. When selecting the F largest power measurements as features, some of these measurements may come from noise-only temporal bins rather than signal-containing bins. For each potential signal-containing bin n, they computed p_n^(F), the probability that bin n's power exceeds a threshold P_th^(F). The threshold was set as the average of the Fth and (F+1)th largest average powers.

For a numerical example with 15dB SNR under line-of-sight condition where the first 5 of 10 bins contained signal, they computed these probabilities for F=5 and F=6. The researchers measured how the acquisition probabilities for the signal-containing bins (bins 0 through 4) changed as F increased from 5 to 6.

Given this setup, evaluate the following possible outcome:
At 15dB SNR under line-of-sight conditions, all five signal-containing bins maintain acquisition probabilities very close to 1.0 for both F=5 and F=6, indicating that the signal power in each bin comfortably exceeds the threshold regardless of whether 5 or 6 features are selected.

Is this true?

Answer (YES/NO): NO